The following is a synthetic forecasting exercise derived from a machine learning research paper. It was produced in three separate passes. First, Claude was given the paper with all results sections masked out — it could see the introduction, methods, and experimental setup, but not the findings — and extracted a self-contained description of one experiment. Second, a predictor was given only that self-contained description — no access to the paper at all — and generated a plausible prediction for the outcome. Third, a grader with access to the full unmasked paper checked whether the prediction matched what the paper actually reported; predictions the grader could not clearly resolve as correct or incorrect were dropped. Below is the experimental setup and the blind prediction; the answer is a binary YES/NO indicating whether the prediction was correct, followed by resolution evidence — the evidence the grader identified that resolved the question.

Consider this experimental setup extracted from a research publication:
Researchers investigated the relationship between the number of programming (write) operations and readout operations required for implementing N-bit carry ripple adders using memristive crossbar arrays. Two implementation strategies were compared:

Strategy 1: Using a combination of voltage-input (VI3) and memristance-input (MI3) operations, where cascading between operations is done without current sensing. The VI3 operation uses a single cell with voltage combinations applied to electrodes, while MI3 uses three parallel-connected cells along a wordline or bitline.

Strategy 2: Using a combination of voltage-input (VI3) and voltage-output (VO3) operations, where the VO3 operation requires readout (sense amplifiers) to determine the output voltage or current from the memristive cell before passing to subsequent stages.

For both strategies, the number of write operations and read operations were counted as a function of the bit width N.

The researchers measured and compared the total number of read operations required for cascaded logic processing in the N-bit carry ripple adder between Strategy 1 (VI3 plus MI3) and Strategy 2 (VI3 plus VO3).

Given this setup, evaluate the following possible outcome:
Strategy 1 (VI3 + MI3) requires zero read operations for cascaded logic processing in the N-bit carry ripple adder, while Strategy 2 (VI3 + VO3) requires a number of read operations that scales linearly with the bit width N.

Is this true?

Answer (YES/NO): YES